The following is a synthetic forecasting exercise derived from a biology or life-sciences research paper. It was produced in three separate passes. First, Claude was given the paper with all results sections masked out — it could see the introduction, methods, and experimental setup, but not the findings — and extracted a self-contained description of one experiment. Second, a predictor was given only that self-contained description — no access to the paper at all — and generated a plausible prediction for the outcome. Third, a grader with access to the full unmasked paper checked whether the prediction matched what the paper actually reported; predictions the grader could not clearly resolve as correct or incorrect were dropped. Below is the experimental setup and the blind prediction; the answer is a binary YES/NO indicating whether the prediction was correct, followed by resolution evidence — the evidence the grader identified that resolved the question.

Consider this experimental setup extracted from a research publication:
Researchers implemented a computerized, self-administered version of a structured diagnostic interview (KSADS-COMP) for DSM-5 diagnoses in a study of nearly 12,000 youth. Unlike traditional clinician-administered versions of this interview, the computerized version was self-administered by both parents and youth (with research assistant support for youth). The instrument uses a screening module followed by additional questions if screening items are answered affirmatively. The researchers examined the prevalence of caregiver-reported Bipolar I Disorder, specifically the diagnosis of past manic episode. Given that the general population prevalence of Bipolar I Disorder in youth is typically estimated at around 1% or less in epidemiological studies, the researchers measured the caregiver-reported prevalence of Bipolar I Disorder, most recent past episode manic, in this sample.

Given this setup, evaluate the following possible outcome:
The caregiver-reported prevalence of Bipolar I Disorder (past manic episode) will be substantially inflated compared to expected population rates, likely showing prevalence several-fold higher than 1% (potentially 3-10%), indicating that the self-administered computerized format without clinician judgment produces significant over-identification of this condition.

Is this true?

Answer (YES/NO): NO